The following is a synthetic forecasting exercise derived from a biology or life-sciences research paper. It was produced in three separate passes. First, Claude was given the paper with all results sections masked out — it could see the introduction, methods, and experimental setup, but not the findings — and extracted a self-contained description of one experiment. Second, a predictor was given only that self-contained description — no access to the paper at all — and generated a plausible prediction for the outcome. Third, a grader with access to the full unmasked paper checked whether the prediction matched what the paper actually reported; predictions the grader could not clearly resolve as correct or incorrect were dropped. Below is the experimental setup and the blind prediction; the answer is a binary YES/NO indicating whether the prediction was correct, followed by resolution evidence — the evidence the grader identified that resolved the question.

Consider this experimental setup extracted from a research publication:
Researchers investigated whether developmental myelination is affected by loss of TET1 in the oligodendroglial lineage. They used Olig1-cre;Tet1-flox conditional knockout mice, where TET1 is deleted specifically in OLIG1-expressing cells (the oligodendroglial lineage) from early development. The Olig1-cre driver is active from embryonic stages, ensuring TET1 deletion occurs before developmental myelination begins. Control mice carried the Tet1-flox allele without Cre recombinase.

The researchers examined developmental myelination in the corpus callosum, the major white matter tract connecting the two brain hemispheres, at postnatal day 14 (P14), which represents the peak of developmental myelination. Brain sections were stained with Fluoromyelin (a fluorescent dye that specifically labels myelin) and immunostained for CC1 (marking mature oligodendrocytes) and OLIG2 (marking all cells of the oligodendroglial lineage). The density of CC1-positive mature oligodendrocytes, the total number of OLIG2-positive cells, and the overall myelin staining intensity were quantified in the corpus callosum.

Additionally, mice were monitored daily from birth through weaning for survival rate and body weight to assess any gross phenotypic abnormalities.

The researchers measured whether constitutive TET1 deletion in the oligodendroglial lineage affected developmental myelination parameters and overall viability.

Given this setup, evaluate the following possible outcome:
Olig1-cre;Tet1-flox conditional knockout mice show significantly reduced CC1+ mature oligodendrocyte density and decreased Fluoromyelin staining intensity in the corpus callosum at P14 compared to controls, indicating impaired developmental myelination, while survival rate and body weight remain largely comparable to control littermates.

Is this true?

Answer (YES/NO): NO